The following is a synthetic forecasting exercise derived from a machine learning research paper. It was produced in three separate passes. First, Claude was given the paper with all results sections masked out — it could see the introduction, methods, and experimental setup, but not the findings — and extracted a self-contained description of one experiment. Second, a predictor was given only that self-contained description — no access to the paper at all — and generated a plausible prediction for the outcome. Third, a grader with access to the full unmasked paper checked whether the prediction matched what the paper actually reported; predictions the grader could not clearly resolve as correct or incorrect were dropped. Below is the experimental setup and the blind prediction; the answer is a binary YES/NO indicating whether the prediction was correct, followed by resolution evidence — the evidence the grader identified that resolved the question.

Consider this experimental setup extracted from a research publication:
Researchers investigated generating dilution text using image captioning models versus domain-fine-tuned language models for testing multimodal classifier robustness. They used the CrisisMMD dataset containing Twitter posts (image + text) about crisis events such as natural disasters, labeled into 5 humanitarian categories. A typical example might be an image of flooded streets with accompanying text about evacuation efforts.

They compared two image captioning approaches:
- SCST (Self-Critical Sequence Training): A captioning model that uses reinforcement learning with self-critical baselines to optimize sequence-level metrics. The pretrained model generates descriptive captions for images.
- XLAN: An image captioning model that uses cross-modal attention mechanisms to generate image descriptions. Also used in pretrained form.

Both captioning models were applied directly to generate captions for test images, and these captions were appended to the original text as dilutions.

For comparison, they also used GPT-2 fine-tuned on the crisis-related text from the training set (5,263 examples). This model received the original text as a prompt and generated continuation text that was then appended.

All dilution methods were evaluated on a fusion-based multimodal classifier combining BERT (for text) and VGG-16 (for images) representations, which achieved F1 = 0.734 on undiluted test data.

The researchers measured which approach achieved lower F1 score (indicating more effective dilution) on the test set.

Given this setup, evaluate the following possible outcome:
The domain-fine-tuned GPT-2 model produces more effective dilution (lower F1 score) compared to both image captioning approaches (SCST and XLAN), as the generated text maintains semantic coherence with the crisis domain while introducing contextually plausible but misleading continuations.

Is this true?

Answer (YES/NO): YES